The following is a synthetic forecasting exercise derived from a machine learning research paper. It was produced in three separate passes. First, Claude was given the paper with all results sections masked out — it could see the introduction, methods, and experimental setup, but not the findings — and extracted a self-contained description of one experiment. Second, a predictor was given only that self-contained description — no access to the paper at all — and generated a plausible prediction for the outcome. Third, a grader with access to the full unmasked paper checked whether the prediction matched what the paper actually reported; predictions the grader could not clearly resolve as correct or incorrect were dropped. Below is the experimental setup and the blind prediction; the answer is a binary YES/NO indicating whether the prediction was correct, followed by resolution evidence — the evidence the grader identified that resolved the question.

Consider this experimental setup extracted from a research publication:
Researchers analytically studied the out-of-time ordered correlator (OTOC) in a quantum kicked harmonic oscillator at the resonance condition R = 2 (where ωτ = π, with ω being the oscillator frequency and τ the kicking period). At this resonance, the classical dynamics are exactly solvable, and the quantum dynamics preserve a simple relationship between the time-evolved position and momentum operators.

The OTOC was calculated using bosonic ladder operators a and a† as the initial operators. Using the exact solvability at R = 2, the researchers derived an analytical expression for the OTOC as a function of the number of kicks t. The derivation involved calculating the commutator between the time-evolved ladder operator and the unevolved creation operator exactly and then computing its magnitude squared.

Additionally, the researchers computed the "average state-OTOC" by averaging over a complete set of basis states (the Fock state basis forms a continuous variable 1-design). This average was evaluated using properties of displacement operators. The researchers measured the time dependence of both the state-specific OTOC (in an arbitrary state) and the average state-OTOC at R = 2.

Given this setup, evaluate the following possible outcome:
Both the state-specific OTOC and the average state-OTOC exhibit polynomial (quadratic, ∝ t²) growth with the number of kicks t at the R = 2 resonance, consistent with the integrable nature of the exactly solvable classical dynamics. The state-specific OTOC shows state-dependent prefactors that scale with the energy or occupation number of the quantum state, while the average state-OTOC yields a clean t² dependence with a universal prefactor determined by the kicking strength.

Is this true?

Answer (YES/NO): YES